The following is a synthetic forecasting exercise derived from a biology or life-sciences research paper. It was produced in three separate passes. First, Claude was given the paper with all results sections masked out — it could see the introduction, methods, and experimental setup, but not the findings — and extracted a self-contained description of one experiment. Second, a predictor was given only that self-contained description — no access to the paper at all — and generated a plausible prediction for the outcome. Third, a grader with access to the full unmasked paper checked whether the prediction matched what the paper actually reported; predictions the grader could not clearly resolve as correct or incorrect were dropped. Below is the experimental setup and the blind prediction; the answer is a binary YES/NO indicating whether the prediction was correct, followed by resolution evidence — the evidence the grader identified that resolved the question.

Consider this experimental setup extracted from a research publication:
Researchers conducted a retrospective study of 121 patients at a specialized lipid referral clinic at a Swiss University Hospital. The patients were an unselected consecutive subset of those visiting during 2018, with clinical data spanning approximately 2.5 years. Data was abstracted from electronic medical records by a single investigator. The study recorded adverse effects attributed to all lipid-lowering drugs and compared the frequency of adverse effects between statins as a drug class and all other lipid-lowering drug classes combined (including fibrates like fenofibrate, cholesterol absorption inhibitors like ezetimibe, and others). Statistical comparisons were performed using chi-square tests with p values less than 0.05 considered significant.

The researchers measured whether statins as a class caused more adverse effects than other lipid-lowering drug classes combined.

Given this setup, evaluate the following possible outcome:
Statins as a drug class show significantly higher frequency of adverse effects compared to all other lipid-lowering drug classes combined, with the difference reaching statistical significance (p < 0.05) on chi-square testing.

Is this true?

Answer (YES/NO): NO